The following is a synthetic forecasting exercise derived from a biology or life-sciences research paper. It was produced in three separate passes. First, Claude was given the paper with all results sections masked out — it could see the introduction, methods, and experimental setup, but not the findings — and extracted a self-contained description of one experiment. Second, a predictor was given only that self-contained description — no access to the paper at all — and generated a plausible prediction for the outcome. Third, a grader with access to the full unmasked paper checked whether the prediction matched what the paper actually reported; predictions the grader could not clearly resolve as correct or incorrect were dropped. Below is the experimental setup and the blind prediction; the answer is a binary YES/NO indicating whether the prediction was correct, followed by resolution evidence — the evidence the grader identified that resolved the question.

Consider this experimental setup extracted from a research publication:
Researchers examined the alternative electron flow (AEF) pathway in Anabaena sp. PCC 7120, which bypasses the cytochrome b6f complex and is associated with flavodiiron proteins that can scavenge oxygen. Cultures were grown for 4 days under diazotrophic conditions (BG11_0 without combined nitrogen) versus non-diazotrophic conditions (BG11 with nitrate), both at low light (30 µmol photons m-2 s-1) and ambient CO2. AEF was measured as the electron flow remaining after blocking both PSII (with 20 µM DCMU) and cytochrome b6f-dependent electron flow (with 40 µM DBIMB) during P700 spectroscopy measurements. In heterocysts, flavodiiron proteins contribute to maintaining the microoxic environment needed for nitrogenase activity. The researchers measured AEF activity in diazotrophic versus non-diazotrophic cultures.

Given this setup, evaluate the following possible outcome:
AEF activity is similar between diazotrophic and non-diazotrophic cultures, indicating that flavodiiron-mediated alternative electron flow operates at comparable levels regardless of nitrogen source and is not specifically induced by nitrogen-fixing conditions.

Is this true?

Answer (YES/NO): YES